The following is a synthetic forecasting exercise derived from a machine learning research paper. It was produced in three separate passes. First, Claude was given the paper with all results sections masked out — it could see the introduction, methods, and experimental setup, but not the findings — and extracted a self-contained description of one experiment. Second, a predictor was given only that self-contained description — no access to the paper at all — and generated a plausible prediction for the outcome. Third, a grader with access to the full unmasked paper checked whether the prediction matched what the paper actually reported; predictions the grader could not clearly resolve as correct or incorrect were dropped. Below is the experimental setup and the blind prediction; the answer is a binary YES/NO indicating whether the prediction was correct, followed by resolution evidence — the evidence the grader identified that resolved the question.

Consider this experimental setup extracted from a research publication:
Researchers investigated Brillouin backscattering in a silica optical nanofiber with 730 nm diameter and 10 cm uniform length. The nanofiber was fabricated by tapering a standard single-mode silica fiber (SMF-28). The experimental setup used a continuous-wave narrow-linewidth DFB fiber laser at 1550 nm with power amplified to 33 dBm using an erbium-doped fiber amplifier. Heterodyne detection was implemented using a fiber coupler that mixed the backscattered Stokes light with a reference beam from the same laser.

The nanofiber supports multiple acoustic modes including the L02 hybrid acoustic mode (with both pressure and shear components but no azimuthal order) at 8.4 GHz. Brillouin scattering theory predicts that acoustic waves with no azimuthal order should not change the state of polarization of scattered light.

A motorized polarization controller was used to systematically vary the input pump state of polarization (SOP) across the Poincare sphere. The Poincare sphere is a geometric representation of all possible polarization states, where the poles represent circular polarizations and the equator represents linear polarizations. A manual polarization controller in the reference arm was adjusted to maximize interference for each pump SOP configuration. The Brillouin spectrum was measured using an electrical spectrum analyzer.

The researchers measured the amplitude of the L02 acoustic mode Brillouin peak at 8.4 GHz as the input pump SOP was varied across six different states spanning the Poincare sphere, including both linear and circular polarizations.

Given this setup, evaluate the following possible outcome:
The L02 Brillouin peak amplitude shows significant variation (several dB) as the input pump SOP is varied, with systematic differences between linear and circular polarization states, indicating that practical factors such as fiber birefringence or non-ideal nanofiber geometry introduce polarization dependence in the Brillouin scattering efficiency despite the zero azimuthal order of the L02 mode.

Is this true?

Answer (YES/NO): NO